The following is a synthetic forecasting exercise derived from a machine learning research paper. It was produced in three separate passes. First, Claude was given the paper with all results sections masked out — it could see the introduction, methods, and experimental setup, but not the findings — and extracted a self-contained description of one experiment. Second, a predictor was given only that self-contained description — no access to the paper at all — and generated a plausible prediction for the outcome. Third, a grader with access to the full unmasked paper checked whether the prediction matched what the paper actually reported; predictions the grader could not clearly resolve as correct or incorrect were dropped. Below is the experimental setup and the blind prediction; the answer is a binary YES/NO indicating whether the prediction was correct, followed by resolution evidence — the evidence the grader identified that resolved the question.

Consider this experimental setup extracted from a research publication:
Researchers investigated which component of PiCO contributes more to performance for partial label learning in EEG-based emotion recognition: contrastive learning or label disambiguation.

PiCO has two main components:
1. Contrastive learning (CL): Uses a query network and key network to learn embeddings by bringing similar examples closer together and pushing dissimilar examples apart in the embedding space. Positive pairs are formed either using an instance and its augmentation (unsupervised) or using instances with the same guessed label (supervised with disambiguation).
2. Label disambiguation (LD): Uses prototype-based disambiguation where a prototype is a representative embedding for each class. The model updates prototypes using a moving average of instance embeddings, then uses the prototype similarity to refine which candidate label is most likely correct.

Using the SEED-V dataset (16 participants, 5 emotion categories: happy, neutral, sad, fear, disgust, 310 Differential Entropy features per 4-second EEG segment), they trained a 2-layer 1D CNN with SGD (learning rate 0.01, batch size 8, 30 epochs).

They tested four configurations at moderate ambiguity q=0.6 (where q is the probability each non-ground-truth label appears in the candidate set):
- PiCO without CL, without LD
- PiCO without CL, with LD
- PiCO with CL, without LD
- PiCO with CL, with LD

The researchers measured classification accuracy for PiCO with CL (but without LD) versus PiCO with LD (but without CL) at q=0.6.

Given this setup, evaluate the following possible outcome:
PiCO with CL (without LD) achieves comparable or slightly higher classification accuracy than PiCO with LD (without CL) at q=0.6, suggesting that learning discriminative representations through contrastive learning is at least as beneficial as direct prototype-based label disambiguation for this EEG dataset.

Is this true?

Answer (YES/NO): NO